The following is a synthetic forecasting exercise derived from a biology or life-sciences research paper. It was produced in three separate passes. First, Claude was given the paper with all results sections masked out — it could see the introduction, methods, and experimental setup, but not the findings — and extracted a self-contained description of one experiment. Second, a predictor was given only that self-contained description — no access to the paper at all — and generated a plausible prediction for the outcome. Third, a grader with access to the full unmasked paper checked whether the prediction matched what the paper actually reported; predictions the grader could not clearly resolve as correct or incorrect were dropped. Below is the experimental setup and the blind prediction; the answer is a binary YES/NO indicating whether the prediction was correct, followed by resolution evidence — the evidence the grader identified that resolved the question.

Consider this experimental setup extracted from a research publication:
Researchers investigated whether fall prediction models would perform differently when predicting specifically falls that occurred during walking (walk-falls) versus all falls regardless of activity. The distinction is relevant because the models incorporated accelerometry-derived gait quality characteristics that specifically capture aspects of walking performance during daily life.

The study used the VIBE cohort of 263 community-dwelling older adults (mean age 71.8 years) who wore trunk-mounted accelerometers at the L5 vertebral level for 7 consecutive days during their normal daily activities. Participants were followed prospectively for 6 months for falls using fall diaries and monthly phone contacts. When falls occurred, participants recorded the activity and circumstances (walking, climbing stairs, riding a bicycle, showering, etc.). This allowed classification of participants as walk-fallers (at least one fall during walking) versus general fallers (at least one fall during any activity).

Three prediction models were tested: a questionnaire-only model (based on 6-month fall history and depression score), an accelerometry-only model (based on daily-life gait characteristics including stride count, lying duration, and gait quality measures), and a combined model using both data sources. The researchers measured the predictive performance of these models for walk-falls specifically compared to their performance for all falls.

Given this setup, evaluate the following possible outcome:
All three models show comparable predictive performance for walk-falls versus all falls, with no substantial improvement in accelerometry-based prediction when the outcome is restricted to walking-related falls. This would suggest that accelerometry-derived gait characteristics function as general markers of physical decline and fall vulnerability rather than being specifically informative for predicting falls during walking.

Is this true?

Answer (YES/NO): NO